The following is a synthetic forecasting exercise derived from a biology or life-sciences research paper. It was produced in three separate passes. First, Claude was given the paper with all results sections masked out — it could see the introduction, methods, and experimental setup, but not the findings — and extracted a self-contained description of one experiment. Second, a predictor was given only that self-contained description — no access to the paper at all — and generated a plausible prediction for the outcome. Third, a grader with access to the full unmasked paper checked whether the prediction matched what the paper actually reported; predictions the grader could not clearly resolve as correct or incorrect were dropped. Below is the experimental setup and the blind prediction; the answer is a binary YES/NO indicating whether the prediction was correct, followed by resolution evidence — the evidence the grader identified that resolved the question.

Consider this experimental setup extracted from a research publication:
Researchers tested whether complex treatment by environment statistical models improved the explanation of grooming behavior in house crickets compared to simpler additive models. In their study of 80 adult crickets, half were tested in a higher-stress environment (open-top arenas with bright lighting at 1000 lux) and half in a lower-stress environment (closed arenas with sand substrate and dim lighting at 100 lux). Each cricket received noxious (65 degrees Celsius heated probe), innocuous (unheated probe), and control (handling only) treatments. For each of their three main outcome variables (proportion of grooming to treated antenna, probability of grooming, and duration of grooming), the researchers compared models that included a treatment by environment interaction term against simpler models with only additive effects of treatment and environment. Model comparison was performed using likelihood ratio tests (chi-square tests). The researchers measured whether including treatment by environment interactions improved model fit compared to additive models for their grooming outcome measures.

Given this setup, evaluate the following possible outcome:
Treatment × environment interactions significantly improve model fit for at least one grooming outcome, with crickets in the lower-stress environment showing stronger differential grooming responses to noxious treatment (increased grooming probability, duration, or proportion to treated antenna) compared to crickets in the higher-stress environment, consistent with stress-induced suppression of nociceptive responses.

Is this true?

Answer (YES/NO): NO